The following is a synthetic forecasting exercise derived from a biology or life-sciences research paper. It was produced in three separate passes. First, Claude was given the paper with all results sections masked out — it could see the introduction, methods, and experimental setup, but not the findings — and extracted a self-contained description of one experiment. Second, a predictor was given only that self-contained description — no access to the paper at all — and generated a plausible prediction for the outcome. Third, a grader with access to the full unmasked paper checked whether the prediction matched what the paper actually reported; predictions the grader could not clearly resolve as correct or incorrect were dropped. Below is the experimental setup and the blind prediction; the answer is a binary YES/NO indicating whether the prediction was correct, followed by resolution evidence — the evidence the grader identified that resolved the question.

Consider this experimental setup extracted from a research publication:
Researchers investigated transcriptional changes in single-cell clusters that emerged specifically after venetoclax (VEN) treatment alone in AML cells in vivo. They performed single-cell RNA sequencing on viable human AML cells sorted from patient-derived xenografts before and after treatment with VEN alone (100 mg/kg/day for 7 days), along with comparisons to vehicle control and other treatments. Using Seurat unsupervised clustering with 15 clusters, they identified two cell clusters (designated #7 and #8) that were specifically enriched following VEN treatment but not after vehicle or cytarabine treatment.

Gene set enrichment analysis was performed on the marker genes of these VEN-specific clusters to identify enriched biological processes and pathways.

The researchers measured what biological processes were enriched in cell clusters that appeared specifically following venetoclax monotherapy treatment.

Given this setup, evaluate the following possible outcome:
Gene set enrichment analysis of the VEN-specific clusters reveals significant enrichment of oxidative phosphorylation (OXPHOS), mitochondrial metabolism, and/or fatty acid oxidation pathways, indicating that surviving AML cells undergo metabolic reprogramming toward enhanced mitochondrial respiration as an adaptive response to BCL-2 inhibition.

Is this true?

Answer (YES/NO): NO